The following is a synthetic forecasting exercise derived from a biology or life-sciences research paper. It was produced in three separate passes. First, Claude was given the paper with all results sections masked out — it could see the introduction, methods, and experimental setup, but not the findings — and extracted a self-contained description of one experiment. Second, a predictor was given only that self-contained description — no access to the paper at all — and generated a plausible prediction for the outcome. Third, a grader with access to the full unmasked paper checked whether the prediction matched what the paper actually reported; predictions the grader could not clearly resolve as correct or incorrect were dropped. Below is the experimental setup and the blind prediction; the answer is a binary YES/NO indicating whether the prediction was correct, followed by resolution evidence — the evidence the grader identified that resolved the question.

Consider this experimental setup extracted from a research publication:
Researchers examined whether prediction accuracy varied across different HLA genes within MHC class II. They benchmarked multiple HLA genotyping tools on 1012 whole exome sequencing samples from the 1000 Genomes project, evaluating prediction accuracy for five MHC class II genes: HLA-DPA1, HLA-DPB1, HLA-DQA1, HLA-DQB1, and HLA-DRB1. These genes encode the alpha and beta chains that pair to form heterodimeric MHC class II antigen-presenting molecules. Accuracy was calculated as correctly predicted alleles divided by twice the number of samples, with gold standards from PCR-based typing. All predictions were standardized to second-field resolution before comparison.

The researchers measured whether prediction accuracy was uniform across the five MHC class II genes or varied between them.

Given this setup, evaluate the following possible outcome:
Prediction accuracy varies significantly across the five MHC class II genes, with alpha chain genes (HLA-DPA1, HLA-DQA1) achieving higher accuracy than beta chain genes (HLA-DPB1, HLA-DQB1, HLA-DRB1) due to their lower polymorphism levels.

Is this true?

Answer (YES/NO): NO